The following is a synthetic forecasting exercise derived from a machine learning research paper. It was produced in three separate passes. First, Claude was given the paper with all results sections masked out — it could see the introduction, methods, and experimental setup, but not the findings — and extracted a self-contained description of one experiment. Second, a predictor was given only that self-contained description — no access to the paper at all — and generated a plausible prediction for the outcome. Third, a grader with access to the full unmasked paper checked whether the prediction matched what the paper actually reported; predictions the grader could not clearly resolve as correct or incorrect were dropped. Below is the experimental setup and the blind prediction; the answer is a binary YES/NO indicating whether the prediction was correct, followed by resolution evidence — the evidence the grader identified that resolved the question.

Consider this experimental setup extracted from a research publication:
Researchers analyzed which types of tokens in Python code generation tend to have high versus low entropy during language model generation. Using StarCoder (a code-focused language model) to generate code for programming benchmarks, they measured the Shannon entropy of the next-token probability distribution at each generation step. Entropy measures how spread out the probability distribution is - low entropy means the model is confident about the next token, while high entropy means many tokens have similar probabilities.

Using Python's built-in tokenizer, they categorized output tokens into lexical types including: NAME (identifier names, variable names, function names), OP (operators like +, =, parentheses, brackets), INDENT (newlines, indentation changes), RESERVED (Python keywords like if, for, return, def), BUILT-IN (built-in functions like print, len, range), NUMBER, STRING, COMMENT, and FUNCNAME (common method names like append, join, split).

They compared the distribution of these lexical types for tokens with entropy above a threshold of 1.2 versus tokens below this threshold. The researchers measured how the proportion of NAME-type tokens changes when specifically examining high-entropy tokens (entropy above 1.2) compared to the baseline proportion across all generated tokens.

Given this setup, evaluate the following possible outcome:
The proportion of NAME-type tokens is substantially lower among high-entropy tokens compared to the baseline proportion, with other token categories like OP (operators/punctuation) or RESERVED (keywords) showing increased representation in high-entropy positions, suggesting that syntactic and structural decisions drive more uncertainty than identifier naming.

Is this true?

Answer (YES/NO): NO